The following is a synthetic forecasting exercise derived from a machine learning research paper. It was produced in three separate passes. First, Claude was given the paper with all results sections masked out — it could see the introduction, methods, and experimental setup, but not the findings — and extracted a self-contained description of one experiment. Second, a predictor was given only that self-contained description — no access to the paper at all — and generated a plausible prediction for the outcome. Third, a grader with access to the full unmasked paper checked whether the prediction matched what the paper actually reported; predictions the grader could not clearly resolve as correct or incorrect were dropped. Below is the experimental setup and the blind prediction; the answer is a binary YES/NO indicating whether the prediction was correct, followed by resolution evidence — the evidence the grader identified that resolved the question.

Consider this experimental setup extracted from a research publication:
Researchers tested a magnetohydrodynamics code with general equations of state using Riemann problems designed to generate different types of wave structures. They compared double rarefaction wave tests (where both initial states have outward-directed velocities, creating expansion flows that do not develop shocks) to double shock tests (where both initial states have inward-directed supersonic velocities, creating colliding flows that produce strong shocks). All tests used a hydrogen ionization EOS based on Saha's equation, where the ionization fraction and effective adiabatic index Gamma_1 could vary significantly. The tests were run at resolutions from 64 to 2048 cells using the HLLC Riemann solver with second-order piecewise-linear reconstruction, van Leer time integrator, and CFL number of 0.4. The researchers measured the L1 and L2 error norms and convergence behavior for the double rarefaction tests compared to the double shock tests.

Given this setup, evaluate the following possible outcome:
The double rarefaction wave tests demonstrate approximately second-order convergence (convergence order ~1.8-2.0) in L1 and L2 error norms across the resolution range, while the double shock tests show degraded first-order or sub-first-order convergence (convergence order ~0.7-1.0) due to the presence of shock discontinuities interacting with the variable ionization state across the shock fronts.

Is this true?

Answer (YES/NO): NO